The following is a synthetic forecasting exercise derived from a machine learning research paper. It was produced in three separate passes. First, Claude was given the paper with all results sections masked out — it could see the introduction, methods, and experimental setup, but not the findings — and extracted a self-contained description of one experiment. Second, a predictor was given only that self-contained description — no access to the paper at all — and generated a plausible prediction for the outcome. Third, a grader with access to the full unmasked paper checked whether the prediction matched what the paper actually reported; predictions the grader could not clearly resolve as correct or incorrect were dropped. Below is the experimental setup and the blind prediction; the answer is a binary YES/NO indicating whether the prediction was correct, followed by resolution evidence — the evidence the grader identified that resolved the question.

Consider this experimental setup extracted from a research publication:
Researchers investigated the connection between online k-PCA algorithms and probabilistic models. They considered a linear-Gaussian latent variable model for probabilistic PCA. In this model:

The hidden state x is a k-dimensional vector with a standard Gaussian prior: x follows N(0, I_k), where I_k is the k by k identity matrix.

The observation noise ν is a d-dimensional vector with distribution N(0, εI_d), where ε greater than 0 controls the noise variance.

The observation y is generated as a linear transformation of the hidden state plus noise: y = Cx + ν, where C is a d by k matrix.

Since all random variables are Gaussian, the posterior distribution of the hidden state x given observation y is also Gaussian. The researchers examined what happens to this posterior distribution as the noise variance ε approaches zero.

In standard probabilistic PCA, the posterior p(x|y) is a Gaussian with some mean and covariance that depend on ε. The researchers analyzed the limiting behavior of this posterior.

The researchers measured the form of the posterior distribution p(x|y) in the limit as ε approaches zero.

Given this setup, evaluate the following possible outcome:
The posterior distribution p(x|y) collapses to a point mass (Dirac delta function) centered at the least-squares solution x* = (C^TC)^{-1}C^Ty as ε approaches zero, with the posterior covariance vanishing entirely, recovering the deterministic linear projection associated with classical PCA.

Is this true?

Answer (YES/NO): YES